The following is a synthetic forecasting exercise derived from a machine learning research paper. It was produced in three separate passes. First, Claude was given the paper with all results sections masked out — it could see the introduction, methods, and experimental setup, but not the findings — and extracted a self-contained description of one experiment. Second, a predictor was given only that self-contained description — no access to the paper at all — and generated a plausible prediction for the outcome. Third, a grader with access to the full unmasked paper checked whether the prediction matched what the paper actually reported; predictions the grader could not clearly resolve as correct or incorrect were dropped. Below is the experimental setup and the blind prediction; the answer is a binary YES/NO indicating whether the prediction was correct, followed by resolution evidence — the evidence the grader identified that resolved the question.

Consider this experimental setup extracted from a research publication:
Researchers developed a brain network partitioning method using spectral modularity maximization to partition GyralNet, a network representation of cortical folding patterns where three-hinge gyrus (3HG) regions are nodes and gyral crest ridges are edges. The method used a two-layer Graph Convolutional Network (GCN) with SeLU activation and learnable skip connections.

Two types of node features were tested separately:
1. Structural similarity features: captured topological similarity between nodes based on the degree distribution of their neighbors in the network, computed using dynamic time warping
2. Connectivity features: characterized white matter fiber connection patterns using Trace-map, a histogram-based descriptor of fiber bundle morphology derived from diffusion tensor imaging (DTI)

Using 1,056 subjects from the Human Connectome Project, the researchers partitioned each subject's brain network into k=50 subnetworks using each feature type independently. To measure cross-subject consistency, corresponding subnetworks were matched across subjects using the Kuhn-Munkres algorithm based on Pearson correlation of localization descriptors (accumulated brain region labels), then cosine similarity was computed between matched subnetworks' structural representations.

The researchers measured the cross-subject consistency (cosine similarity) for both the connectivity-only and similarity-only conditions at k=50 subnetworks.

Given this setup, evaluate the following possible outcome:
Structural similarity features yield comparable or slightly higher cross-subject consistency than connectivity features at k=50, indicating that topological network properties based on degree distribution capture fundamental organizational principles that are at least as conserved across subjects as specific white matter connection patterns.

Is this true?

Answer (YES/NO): NO